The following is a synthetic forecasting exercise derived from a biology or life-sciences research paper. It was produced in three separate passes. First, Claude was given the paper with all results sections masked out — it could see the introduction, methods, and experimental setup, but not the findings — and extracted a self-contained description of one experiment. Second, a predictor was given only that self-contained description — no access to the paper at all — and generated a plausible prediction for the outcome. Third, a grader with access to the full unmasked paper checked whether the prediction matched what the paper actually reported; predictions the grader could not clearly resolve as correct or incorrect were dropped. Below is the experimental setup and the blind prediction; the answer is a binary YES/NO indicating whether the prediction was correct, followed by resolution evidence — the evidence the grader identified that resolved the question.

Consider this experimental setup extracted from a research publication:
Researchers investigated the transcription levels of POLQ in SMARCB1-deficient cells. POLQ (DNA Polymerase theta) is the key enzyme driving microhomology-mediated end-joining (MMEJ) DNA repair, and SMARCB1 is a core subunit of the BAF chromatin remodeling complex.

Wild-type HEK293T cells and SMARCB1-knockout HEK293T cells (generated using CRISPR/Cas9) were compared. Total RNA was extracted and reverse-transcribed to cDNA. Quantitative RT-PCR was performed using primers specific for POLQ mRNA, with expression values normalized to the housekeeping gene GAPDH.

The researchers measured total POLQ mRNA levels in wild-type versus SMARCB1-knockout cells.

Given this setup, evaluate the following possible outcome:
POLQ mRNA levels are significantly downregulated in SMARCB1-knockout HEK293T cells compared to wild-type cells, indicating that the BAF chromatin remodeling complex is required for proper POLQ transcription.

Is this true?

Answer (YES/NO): NO